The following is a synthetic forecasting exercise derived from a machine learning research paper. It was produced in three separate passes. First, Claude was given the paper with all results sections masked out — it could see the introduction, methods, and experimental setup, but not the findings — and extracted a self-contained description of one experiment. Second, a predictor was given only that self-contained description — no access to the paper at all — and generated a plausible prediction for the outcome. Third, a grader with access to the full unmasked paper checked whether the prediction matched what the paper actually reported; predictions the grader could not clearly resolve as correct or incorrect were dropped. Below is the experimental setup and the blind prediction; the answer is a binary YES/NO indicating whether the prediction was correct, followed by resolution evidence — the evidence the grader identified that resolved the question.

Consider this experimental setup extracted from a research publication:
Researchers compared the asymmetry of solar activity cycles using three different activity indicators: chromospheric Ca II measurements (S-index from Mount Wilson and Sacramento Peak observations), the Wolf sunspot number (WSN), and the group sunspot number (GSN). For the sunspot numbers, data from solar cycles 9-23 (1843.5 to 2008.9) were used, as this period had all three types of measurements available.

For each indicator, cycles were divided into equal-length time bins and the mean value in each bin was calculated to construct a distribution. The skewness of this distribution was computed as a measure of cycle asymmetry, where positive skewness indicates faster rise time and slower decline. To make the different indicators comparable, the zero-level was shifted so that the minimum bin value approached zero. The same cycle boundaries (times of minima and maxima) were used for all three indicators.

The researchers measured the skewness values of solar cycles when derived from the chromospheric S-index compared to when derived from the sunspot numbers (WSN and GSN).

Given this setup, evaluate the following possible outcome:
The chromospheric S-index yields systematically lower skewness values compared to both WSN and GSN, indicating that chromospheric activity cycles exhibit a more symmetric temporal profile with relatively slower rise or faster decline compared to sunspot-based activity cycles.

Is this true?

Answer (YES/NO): NO